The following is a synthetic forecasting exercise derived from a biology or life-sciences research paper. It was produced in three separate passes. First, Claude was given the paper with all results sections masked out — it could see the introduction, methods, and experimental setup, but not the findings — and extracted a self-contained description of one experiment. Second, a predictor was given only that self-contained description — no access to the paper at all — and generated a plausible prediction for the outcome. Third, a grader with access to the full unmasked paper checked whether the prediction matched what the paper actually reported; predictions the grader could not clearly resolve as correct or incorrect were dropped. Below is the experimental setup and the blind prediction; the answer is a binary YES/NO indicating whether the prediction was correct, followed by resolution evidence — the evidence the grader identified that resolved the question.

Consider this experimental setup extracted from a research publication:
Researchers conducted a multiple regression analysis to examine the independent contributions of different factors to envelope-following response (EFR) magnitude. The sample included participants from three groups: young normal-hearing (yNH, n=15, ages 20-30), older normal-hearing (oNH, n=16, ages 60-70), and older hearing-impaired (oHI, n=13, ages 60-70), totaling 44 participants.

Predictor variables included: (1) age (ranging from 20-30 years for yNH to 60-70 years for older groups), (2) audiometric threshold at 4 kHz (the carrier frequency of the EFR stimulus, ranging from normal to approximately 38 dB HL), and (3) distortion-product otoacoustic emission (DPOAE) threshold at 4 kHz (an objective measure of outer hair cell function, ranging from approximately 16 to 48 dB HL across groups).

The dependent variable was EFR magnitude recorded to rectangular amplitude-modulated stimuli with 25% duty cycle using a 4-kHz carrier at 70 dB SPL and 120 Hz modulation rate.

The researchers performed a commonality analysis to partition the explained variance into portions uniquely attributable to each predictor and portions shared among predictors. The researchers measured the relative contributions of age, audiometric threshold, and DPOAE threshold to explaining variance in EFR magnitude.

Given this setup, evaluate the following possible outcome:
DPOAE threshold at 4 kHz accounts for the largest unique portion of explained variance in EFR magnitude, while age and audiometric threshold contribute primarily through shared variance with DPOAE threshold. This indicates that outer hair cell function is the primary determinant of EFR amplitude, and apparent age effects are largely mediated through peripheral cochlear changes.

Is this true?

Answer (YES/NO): NO